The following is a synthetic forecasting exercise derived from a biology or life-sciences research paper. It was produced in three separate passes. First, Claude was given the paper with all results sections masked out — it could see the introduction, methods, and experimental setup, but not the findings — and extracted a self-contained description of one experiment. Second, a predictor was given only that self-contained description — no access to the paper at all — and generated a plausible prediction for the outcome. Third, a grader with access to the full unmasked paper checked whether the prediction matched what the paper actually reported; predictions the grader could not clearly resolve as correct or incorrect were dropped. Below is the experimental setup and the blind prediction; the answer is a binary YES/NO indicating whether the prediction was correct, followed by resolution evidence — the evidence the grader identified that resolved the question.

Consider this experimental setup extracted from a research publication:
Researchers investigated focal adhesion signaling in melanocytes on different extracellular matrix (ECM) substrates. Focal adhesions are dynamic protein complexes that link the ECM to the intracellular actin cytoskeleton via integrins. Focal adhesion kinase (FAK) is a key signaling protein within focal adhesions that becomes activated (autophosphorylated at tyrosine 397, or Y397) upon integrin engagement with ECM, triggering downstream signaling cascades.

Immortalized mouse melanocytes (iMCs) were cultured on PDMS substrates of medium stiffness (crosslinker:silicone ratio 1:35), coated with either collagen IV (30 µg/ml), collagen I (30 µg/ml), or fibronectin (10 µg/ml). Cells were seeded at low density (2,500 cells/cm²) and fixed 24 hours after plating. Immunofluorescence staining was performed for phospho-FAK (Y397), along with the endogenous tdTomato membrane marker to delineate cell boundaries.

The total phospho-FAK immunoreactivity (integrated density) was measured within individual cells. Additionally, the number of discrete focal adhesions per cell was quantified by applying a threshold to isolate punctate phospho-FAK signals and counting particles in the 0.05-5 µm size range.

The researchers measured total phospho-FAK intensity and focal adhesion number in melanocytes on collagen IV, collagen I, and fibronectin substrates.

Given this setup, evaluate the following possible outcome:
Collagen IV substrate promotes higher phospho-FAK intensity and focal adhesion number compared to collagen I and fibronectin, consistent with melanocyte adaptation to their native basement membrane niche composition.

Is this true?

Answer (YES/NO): NO